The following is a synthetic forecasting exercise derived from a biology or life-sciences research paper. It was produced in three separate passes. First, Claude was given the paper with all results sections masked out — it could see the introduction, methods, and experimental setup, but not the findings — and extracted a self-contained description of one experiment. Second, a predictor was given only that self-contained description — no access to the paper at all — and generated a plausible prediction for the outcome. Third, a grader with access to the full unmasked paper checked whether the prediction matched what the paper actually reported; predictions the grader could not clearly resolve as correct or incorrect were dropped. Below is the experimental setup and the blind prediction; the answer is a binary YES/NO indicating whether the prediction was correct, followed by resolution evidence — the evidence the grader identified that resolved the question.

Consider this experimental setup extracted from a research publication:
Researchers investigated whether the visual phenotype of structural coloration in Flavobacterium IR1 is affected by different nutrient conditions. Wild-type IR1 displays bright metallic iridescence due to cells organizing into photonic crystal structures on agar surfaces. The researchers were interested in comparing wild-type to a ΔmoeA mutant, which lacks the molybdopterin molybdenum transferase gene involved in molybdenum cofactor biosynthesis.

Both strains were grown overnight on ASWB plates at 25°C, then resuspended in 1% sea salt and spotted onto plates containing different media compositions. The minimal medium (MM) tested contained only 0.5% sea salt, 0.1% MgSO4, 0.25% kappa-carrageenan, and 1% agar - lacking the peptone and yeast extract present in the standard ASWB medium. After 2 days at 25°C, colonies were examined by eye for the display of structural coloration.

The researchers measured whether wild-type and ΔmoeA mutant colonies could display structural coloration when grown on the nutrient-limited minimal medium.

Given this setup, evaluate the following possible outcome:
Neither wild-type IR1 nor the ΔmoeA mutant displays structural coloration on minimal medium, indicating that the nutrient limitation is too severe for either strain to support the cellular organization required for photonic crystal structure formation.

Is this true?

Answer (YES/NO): NO